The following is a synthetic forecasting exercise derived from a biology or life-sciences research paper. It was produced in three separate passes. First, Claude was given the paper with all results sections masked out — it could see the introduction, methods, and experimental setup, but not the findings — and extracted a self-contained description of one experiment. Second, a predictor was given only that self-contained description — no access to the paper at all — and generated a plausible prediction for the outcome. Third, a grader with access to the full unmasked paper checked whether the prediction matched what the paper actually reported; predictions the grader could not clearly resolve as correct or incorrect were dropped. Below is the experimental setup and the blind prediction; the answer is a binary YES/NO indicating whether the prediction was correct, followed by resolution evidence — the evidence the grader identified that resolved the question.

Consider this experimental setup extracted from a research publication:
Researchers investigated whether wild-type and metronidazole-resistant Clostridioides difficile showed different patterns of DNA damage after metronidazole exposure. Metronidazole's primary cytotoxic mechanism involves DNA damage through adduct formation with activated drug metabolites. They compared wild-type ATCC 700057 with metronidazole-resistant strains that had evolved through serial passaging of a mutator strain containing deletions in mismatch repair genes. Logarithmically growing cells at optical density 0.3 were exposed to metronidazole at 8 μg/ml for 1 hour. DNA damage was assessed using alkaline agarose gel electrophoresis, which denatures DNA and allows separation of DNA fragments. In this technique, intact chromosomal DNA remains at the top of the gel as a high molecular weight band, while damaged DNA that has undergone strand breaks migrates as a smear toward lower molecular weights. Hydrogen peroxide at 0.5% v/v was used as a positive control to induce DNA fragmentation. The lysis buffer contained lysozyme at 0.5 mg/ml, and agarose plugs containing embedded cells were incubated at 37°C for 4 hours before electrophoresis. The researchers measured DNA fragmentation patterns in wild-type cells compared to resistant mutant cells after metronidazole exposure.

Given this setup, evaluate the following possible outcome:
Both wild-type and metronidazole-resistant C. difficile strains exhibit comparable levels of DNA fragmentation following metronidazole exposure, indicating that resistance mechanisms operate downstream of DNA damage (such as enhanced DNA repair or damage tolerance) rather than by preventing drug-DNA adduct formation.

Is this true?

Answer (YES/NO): NO